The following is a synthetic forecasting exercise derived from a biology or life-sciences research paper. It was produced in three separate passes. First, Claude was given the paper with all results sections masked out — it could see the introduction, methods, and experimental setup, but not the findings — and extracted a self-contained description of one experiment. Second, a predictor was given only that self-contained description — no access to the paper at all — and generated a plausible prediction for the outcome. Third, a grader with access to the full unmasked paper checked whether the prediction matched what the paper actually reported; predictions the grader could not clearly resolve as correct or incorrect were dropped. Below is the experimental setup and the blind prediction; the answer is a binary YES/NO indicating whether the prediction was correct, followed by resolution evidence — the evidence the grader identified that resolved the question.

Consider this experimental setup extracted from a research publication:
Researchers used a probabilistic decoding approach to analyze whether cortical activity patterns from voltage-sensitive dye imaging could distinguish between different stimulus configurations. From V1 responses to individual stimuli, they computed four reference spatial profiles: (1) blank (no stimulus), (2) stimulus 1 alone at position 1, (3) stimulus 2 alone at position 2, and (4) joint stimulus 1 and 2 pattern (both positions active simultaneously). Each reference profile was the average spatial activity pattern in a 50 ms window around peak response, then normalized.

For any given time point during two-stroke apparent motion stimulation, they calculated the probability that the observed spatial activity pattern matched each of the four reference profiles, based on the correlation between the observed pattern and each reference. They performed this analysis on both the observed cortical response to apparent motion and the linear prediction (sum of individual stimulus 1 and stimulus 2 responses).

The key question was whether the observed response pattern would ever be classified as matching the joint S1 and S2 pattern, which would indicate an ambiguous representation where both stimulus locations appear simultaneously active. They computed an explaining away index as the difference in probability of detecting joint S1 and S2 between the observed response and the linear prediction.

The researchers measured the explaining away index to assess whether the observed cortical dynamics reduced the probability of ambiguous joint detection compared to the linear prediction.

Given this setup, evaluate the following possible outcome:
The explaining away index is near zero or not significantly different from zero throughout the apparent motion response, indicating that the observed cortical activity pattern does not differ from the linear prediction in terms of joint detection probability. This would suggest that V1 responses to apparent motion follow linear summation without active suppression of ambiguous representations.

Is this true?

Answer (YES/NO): NO